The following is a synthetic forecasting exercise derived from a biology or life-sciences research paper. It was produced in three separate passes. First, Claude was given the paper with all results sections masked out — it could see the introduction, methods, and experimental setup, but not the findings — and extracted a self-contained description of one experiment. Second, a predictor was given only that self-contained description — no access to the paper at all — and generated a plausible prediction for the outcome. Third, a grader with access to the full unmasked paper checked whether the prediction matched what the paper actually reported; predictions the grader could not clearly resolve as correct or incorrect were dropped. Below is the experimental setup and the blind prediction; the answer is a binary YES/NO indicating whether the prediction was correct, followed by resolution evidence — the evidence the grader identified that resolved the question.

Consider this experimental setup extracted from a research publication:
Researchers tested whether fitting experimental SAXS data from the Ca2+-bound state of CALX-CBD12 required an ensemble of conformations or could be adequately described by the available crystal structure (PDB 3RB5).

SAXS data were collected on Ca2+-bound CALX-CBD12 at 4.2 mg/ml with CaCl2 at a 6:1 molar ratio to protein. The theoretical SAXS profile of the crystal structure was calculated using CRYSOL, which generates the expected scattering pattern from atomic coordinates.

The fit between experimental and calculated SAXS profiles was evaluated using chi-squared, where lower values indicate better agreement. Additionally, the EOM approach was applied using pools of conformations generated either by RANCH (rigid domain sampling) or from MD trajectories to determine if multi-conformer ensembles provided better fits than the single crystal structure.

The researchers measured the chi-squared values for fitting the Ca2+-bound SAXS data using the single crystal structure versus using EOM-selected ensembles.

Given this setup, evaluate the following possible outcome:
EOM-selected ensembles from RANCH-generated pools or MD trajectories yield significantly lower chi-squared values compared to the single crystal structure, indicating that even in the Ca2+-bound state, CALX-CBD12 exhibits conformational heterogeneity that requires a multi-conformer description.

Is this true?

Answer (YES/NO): NO